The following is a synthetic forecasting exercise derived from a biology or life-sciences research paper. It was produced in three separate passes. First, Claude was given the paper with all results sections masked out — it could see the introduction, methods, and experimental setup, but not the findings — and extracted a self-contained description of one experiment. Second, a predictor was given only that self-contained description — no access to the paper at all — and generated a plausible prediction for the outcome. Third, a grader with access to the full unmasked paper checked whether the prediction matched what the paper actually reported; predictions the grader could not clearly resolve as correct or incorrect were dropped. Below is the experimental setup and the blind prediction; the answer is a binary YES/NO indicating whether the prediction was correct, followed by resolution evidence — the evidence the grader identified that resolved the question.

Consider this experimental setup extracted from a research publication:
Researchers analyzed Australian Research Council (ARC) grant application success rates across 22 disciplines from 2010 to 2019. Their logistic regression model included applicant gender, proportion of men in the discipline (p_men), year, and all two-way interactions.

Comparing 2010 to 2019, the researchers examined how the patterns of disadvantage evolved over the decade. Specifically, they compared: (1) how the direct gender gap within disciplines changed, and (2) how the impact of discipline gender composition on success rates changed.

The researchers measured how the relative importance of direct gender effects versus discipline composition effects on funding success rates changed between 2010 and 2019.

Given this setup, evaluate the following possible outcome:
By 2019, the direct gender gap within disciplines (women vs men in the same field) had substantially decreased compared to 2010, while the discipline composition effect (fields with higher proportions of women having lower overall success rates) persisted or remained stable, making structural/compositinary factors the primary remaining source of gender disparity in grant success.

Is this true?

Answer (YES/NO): NO